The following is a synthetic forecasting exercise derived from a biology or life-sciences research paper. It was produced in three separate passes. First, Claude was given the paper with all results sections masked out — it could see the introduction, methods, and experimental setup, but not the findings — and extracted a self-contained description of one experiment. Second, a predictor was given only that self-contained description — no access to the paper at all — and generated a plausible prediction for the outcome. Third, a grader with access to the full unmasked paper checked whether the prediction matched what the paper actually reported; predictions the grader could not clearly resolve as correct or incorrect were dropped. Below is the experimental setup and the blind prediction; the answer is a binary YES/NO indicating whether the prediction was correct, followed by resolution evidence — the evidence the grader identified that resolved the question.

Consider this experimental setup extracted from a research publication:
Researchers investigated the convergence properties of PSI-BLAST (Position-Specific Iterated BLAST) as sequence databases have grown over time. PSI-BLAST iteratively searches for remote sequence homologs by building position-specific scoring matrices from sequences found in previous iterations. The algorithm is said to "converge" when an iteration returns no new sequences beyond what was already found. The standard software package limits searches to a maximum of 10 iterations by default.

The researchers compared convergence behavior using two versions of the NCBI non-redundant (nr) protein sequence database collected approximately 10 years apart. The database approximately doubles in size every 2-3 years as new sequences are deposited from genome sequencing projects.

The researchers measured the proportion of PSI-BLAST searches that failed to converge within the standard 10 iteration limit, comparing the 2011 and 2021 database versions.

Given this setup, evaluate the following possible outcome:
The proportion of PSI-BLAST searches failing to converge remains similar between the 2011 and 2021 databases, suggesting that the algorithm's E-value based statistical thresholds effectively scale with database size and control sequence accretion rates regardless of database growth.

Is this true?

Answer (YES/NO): NO